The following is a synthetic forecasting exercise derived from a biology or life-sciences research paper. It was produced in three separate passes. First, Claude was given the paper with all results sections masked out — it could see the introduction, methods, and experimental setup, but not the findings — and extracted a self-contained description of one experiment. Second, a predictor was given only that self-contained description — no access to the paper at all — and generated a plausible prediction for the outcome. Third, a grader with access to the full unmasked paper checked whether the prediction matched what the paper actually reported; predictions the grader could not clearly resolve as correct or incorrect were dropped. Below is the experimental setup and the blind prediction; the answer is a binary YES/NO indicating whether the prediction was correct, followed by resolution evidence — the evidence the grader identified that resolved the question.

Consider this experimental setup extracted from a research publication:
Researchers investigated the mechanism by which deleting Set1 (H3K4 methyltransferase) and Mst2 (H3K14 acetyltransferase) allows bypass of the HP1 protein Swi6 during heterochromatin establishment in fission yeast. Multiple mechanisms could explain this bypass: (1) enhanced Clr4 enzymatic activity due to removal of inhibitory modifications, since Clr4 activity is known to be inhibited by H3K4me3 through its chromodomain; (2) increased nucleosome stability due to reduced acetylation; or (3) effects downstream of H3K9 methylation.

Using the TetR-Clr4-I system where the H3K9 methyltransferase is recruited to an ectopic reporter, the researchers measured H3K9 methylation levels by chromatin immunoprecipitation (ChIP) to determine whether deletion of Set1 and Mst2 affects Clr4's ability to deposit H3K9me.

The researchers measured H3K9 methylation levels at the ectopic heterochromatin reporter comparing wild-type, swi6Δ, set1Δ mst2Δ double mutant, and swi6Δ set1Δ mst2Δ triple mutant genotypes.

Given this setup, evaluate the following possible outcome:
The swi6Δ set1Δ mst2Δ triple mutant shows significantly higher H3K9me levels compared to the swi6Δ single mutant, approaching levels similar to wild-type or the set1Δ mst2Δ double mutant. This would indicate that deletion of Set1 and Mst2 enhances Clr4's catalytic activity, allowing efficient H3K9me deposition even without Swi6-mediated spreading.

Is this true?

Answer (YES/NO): YES